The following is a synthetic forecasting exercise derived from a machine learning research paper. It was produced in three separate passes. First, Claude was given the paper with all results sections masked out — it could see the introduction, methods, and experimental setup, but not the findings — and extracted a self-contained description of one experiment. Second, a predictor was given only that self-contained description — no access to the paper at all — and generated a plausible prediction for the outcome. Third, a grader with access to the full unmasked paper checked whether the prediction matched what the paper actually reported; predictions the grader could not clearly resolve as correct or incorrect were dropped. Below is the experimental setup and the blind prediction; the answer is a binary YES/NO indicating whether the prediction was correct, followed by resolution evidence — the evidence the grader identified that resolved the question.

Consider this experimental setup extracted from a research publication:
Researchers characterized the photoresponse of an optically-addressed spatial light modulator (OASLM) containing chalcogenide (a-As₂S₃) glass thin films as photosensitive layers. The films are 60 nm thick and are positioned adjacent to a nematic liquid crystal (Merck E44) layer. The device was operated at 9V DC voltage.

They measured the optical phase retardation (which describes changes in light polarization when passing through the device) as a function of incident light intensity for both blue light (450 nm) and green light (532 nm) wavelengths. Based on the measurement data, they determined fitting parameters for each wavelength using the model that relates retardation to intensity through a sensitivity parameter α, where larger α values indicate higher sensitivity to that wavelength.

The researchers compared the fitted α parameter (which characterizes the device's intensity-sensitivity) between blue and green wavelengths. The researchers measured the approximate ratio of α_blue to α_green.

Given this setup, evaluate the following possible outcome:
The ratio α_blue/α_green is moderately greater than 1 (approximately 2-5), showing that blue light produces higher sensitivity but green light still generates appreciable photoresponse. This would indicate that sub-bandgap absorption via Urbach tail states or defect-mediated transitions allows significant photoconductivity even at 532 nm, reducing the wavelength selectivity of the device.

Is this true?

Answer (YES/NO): NO